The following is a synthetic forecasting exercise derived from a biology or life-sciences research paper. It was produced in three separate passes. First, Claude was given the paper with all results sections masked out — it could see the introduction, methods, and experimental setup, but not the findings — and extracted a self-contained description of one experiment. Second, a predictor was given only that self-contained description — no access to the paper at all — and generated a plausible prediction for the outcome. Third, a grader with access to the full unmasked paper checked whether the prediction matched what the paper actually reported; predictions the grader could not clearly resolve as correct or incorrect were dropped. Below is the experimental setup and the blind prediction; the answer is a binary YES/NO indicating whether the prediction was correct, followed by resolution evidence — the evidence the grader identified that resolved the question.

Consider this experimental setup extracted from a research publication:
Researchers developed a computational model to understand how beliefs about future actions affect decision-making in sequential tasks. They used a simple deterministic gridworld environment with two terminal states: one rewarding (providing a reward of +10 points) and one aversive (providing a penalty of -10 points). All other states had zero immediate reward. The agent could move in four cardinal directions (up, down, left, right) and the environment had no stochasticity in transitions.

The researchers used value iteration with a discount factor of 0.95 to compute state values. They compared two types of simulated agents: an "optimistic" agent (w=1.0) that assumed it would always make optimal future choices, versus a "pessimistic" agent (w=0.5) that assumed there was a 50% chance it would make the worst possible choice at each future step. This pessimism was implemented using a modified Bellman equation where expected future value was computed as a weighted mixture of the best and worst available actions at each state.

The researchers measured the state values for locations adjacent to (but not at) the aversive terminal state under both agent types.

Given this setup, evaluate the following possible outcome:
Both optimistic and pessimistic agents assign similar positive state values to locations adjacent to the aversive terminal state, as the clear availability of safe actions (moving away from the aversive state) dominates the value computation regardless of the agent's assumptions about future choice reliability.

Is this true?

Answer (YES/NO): NO